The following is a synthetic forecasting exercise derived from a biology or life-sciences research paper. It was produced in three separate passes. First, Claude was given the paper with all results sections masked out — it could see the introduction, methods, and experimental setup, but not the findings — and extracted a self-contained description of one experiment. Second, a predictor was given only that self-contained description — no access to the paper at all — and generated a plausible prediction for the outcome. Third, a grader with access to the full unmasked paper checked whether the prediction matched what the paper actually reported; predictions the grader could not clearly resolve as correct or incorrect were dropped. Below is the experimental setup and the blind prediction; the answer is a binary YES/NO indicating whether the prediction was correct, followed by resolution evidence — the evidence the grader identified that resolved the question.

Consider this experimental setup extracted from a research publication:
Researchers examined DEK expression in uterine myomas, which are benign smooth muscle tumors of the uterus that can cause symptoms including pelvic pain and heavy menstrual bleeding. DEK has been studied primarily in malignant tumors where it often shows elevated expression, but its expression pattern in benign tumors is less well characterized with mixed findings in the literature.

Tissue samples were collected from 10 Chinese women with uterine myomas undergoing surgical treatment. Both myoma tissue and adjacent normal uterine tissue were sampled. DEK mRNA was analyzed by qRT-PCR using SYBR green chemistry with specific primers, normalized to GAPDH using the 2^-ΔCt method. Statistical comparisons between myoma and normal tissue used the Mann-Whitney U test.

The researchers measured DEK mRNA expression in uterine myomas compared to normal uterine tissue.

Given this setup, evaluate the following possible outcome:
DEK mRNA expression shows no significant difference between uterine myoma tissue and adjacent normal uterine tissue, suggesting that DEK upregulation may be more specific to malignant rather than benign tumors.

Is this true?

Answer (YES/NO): YES